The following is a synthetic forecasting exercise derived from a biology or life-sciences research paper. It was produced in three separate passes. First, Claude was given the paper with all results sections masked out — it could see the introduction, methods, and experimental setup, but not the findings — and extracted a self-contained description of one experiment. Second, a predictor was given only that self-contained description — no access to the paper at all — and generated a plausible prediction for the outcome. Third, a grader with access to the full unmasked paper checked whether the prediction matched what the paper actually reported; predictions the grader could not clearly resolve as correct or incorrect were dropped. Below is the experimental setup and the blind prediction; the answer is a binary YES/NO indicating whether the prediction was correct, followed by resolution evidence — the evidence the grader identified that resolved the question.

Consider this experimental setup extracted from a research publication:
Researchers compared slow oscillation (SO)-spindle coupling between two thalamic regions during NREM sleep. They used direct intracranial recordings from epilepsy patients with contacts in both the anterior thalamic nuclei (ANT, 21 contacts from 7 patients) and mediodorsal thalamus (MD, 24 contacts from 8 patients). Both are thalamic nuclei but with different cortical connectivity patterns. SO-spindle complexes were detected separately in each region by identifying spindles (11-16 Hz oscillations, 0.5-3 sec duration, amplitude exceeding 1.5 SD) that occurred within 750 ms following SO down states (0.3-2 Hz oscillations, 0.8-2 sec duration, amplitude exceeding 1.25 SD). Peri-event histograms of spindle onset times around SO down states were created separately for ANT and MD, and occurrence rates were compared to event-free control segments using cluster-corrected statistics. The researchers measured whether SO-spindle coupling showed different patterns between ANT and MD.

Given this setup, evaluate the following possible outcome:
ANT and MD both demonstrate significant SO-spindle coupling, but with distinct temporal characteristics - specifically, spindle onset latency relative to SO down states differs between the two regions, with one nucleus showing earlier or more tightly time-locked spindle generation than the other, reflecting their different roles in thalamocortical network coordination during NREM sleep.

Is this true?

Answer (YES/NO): NO